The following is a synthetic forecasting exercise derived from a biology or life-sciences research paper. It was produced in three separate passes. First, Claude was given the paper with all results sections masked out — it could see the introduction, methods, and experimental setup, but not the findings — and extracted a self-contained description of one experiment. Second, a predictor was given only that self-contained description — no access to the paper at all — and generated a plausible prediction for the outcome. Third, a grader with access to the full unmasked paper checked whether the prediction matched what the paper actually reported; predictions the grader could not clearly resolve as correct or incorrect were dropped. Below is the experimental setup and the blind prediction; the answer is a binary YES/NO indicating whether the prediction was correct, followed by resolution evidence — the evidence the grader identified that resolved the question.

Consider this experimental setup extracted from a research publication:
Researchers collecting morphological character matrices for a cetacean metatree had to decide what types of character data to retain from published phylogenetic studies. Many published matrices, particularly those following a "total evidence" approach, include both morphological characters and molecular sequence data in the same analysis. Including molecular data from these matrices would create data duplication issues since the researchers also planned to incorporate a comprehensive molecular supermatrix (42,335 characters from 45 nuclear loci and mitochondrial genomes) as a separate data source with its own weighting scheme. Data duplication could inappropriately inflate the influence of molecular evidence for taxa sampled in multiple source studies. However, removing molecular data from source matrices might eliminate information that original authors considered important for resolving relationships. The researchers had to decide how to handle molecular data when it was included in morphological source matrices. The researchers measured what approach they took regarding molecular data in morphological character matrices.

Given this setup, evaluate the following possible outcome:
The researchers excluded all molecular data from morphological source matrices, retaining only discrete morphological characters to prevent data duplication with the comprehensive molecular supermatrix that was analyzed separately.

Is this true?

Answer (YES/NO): YES